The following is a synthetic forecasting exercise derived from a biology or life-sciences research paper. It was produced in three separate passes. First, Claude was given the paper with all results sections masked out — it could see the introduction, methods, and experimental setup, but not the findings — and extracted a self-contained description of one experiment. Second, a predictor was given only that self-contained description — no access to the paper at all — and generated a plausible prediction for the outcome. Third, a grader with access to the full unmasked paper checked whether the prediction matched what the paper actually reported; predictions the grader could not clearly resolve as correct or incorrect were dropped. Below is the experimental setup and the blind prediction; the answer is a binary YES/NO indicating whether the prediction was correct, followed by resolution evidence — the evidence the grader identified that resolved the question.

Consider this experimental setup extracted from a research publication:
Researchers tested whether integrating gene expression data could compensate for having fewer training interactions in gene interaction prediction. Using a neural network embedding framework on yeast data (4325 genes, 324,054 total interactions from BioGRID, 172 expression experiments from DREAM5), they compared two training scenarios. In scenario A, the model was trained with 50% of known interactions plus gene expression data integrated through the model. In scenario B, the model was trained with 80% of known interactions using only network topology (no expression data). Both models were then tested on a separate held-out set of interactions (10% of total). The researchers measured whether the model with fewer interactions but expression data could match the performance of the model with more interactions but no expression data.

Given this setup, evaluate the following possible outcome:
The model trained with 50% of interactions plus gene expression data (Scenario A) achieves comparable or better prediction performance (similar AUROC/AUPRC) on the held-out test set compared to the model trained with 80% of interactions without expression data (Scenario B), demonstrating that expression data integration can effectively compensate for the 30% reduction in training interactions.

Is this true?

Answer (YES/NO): YES